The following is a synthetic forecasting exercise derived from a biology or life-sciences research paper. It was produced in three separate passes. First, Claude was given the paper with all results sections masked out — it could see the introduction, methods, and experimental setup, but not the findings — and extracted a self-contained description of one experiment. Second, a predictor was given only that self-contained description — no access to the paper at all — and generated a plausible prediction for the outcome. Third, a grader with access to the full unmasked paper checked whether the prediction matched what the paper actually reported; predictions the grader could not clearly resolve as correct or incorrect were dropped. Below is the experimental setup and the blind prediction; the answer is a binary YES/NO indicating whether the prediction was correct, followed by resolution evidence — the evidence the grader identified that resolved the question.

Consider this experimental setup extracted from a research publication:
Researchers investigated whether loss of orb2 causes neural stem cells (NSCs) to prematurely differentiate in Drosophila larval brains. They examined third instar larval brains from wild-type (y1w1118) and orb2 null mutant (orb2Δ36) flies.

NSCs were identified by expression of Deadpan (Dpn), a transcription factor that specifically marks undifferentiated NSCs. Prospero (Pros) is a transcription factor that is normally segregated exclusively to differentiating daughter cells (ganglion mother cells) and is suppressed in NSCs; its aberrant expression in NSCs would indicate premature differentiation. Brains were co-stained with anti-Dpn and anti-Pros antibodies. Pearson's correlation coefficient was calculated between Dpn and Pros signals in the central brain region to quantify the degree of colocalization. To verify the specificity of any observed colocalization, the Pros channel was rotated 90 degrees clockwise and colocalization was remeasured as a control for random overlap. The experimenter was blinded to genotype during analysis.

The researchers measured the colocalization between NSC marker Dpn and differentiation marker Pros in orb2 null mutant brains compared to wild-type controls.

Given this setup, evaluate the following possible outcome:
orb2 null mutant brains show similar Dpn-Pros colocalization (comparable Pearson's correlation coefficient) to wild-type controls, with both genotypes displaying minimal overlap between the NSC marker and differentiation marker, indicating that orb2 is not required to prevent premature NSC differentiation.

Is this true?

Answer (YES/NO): YES